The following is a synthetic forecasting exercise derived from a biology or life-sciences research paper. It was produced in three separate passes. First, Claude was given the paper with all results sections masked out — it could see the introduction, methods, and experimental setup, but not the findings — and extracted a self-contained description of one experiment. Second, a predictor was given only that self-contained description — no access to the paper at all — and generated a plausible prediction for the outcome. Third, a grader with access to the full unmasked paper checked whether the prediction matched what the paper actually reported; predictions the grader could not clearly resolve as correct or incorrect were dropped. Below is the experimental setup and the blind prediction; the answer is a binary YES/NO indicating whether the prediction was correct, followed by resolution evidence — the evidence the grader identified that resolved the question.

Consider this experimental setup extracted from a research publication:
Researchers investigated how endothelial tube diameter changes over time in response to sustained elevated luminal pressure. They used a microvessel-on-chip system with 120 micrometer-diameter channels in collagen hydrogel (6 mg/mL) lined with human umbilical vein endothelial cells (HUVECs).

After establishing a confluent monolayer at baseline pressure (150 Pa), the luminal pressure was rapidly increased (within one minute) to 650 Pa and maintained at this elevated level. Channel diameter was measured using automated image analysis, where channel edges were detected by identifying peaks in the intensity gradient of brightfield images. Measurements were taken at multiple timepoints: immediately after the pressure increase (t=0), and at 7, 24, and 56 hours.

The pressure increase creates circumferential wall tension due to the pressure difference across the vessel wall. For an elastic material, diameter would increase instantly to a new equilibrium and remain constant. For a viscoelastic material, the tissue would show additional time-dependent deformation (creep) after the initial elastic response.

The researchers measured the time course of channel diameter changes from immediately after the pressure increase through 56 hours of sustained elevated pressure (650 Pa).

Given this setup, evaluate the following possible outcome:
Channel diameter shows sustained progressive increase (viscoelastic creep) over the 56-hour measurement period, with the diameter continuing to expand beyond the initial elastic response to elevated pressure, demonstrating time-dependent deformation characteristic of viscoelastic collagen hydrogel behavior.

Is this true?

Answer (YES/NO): YES